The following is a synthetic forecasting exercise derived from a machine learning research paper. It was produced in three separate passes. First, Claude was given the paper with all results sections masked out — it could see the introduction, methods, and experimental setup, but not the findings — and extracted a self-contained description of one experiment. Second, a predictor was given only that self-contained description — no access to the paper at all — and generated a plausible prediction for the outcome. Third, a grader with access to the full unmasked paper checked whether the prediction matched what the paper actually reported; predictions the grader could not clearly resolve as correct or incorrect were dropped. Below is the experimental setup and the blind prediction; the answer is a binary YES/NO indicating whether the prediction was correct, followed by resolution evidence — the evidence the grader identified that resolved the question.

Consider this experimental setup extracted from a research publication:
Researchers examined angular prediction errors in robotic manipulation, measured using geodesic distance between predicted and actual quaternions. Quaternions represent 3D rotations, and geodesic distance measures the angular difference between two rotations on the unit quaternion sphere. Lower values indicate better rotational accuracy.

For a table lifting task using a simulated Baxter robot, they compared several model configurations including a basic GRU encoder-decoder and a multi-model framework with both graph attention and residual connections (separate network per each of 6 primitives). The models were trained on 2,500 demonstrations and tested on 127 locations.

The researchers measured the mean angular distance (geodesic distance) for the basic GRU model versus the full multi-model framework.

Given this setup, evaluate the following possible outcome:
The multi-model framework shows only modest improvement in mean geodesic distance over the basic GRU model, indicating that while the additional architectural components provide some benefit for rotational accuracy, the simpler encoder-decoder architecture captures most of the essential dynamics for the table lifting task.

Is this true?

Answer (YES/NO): NO